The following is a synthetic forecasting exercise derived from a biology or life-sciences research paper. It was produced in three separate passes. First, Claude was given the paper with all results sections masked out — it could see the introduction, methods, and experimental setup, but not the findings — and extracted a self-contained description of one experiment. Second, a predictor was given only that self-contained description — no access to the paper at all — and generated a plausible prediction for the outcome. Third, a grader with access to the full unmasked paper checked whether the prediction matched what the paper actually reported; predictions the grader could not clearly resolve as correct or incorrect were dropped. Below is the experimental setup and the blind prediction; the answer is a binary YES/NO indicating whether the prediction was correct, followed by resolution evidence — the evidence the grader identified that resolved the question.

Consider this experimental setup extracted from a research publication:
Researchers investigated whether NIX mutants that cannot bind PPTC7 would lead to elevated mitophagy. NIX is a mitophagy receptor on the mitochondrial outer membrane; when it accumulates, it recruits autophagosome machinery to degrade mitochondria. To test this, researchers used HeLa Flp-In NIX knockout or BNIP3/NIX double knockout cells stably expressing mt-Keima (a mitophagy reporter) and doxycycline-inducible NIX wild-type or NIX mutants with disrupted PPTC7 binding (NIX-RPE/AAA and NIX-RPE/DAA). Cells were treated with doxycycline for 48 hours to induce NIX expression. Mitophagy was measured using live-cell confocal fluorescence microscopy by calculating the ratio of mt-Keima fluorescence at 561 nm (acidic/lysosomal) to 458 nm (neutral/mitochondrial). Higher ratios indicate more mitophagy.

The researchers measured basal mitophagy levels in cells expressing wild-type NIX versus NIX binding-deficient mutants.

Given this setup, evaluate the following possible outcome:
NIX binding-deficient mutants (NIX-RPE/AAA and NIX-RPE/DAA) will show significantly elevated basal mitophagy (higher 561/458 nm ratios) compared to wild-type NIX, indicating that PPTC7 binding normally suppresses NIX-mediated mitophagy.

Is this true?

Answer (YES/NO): YES